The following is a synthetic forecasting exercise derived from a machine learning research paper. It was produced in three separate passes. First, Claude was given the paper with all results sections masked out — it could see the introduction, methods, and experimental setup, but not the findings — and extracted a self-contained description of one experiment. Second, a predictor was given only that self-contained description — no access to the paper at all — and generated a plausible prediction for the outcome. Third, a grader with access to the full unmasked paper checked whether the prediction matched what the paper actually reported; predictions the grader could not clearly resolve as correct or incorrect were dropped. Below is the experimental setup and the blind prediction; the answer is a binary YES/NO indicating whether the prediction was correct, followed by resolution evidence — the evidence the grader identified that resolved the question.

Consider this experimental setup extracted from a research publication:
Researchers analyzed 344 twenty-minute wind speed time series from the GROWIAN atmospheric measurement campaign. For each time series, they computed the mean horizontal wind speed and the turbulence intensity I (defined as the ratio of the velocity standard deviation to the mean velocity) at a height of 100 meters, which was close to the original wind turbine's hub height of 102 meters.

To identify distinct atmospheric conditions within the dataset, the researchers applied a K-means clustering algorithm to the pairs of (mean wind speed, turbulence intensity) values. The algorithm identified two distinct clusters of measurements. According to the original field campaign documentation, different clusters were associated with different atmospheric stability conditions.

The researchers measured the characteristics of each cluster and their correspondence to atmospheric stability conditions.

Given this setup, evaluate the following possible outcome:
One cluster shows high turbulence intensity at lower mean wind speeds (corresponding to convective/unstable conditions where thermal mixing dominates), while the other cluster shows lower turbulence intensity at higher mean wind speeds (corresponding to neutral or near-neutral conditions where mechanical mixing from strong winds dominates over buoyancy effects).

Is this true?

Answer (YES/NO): NO